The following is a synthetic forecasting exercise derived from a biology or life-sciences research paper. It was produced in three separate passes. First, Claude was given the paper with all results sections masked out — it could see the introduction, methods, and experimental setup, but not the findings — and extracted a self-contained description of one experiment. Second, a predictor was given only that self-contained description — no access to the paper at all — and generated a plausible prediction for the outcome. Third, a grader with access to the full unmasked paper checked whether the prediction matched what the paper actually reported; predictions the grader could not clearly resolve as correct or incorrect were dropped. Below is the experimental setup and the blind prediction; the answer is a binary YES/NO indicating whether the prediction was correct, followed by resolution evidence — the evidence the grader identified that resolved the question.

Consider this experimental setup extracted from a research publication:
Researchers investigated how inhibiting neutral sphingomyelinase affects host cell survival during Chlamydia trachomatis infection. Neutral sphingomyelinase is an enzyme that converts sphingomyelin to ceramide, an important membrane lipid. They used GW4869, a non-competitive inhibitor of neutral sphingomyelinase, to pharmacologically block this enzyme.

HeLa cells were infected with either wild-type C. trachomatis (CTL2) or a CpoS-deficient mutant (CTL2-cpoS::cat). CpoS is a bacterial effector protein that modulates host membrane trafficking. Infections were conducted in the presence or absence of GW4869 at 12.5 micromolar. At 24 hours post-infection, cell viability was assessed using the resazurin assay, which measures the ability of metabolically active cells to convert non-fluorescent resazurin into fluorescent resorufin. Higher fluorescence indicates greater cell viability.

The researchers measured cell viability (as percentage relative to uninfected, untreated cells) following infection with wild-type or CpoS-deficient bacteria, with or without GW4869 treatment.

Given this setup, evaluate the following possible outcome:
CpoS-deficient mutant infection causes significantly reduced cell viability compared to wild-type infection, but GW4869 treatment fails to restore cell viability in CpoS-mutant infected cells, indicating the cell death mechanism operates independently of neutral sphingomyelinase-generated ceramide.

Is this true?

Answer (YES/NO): NO